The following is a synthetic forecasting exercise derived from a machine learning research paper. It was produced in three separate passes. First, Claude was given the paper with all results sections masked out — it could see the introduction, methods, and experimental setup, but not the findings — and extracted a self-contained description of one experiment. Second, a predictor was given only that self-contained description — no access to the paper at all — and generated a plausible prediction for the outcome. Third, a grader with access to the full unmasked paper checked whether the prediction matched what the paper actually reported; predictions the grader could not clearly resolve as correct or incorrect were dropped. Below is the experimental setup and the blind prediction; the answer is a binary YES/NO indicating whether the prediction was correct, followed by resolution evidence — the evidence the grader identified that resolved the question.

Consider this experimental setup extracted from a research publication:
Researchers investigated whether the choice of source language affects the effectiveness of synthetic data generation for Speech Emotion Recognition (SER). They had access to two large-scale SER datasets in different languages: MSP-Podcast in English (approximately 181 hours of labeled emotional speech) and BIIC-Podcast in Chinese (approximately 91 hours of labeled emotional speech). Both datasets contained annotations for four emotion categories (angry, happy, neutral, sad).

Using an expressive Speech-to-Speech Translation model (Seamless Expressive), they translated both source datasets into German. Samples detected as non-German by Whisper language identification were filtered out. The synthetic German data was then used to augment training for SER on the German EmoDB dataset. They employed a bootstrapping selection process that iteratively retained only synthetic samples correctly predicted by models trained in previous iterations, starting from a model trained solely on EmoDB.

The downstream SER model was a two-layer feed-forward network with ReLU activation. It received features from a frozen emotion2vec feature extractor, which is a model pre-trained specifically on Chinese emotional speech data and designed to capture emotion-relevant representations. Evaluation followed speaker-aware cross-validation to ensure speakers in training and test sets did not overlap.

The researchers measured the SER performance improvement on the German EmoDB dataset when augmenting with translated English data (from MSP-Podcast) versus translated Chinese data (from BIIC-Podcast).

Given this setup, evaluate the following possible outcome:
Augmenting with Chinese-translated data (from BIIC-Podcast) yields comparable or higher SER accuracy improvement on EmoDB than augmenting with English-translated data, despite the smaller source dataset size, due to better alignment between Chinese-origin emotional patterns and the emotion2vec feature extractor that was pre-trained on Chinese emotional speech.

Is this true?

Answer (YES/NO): NO